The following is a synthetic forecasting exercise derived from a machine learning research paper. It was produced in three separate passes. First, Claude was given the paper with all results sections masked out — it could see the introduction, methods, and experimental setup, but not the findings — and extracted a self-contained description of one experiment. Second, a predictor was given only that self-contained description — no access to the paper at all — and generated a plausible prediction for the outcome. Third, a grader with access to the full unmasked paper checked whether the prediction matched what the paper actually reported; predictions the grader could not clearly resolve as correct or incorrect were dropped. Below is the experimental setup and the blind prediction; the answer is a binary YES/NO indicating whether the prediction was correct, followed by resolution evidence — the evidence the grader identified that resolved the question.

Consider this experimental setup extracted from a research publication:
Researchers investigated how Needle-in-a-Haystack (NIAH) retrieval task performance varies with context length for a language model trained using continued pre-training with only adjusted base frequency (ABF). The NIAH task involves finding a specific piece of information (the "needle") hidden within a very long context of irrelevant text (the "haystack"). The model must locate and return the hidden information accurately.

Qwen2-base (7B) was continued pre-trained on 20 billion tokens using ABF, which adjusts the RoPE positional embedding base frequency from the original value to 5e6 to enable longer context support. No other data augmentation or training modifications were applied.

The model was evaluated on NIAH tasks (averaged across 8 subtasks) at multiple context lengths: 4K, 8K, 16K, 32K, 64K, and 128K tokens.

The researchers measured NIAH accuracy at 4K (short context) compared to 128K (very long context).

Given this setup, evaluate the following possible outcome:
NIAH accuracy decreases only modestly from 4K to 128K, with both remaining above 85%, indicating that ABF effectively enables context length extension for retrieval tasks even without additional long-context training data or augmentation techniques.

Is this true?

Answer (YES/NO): NO